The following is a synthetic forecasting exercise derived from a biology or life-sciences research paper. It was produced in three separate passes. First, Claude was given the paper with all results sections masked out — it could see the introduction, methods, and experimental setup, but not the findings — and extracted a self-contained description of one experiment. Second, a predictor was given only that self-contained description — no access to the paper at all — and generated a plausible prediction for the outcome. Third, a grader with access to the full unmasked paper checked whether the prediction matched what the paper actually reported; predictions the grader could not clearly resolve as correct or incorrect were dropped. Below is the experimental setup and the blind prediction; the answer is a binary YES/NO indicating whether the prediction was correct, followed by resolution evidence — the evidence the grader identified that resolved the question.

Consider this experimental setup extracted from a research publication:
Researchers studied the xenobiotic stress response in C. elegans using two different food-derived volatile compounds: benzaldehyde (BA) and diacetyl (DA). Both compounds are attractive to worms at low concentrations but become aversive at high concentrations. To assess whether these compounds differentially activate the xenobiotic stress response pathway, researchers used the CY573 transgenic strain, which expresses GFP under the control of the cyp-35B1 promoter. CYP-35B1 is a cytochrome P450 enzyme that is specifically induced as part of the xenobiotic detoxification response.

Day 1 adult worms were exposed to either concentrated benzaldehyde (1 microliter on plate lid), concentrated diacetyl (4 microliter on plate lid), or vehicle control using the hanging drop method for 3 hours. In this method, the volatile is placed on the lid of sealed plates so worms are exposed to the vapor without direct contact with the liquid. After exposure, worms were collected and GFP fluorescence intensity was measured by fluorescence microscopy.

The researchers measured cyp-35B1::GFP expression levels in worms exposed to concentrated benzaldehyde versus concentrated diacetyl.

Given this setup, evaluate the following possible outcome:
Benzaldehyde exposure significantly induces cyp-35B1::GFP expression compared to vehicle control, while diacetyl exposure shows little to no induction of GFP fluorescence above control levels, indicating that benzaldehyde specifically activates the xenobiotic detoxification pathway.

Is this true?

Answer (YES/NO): YES